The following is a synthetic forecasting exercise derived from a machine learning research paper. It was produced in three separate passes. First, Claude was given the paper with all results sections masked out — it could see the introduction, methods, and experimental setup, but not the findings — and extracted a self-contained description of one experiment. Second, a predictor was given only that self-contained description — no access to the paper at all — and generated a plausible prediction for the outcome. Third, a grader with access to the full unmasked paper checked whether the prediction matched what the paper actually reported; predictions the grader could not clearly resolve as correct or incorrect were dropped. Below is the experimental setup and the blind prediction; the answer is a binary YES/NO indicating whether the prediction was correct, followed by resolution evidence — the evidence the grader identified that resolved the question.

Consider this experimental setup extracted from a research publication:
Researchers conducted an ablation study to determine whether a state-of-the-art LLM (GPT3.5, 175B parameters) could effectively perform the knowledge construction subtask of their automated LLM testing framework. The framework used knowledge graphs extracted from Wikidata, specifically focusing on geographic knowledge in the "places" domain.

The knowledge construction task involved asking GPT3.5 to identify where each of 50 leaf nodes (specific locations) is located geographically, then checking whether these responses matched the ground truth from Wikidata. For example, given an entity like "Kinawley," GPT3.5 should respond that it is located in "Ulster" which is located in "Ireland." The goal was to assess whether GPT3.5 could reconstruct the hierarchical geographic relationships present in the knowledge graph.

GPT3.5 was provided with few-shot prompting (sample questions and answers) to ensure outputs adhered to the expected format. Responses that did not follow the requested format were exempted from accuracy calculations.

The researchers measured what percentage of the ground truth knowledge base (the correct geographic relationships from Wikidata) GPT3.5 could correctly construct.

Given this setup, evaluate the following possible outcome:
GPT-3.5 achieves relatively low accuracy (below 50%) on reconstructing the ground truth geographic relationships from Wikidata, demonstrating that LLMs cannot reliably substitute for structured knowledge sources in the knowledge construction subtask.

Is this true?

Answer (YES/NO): NO